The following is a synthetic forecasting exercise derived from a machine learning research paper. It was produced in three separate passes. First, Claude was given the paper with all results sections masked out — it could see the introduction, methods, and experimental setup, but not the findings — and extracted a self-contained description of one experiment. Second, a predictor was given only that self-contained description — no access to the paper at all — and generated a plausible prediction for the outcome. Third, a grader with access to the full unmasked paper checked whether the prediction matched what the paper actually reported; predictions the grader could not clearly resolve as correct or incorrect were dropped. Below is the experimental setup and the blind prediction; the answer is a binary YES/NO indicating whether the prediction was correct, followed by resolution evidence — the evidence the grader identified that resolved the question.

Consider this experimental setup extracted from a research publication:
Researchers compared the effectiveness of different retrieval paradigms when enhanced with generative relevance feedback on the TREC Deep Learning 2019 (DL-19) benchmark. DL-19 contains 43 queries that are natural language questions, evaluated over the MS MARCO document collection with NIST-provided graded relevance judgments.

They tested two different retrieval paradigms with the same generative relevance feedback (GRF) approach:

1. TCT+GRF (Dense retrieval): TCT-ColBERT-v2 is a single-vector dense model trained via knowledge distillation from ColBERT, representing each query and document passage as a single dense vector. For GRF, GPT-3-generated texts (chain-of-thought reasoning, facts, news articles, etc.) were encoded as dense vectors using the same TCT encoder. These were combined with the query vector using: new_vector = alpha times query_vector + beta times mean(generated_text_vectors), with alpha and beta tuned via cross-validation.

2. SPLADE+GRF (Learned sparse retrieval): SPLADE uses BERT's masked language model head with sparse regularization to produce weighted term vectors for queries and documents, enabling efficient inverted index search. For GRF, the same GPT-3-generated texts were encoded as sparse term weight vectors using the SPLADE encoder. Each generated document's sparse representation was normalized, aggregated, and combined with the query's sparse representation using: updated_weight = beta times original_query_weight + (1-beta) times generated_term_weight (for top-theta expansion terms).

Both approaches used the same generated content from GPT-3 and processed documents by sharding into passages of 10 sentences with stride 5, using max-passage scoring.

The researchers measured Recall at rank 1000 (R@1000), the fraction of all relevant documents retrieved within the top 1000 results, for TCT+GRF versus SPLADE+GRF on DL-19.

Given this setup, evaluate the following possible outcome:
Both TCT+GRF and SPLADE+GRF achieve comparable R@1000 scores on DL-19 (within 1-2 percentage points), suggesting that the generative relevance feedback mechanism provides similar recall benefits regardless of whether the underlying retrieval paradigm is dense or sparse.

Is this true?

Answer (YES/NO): YES